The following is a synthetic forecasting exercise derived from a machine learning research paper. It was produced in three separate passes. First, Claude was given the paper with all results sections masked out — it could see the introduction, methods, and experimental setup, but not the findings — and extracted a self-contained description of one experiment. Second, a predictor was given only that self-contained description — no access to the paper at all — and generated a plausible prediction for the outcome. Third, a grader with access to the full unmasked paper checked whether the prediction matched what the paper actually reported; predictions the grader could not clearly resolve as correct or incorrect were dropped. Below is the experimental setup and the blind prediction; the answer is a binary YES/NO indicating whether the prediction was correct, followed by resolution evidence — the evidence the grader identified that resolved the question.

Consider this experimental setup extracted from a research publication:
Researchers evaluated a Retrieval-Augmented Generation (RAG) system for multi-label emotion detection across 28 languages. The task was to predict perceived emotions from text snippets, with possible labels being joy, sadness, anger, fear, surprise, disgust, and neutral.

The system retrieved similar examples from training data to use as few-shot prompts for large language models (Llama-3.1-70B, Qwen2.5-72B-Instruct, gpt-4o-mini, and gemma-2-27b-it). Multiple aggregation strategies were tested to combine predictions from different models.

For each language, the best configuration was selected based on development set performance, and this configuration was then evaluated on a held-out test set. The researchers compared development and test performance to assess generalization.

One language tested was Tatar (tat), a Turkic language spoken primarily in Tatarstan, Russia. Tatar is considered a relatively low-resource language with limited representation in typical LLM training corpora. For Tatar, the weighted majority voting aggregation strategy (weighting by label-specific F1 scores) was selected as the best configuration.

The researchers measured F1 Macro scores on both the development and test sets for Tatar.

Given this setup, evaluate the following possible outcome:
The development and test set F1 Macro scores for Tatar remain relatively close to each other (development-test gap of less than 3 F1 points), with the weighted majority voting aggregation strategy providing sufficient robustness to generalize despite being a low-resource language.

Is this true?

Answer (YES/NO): NO